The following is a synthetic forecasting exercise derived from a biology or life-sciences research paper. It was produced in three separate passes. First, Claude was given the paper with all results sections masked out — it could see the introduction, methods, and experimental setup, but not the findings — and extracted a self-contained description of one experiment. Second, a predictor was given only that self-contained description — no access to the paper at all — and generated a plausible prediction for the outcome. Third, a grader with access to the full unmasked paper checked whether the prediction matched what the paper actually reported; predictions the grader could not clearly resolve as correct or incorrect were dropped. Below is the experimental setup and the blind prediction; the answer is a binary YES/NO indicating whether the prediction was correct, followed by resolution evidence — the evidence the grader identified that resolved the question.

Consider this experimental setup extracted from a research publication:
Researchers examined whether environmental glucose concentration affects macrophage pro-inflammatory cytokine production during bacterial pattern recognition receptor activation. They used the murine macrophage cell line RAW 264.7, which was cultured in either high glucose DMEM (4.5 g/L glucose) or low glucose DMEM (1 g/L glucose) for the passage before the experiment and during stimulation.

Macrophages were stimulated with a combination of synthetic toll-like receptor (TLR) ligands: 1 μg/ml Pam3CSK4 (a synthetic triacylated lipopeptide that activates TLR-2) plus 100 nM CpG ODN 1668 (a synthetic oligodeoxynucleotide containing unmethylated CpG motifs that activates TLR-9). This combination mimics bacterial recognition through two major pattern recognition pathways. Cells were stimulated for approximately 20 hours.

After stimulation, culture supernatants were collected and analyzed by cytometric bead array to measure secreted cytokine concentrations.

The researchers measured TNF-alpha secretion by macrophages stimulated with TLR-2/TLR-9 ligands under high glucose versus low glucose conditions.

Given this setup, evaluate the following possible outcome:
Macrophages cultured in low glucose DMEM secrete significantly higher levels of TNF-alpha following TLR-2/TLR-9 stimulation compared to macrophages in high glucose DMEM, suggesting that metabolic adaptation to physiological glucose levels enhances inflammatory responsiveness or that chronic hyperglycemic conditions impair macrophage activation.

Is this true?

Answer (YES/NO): NO